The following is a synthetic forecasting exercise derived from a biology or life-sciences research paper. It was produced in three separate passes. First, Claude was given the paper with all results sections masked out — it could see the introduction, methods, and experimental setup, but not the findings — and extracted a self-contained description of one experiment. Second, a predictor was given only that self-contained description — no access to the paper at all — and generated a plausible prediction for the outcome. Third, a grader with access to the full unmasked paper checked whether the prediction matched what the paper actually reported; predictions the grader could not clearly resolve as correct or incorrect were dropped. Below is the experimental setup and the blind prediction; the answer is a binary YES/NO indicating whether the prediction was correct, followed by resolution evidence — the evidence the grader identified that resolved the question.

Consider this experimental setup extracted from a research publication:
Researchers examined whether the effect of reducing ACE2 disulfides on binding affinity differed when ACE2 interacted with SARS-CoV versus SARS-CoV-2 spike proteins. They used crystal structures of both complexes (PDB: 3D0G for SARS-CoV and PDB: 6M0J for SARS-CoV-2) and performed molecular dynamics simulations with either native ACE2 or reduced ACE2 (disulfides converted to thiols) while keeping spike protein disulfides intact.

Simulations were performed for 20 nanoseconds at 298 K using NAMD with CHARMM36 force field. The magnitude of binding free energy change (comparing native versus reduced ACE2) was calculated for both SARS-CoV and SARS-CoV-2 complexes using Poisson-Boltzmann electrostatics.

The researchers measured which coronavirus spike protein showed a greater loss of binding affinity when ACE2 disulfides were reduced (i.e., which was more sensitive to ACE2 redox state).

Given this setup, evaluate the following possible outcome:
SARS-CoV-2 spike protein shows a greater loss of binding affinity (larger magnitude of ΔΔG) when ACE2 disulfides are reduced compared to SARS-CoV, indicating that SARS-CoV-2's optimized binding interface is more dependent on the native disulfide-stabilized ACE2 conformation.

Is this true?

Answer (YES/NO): YES